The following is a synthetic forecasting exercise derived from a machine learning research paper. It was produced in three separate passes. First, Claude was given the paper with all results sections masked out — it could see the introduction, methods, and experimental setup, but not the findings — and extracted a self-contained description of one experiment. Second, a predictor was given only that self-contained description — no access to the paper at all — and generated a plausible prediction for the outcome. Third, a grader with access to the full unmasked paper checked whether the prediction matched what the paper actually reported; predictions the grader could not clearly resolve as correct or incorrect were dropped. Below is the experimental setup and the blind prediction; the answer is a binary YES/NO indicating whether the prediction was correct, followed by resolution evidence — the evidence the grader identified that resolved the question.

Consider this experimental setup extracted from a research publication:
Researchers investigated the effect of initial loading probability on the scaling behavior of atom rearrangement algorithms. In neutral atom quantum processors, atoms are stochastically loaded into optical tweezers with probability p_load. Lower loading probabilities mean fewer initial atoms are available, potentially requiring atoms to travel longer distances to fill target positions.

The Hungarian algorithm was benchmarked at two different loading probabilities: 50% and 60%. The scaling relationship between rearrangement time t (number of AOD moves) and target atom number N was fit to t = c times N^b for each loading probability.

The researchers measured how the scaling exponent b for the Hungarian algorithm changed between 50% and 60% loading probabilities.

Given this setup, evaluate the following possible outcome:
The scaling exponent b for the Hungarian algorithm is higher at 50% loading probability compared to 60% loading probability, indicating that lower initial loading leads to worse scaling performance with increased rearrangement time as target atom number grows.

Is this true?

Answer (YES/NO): YES